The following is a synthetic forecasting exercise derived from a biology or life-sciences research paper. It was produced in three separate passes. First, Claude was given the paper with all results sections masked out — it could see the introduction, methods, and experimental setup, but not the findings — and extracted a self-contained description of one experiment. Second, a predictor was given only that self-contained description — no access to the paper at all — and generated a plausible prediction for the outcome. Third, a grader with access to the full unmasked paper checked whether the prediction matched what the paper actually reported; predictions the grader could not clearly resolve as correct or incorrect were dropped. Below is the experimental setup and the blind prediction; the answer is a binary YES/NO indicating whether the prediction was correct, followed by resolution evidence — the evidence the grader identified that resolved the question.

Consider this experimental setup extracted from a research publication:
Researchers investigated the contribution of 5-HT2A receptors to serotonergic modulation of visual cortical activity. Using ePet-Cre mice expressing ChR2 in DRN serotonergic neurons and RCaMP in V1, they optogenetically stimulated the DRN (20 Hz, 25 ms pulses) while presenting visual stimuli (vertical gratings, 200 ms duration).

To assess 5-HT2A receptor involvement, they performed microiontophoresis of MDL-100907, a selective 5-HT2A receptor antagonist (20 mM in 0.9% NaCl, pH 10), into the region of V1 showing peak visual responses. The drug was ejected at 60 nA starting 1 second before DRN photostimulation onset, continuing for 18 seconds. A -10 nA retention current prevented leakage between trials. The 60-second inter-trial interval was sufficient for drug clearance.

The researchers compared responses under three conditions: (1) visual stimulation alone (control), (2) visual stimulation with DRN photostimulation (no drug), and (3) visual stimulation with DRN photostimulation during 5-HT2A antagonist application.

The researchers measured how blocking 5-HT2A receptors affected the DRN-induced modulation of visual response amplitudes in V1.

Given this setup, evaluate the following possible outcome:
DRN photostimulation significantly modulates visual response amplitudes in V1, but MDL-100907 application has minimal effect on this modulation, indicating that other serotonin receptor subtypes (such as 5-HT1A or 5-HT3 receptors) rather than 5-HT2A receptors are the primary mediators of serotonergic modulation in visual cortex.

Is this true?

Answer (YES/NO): NO